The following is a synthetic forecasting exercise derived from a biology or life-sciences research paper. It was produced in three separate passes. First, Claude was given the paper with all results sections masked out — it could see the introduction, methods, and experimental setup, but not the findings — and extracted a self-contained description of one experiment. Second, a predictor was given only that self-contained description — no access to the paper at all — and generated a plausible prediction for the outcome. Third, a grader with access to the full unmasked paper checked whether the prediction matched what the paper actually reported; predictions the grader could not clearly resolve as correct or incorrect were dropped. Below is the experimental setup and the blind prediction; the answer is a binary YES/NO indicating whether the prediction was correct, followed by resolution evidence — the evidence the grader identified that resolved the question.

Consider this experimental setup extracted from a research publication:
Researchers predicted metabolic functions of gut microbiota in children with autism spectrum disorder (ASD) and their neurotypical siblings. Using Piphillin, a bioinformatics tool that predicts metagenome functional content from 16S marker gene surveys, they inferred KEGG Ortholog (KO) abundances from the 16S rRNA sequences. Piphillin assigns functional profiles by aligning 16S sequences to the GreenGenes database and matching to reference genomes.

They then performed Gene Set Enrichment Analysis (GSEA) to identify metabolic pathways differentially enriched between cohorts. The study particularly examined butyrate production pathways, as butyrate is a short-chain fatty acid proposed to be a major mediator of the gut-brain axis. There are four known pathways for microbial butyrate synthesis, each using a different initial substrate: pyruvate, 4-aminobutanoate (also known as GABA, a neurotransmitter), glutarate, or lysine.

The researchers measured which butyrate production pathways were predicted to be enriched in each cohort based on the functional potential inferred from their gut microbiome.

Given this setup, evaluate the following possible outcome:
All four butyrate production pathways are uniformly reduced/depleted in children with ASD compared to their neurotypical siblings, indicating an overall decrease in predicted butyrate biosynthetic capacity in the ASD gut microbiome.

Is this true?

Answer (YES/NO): NO